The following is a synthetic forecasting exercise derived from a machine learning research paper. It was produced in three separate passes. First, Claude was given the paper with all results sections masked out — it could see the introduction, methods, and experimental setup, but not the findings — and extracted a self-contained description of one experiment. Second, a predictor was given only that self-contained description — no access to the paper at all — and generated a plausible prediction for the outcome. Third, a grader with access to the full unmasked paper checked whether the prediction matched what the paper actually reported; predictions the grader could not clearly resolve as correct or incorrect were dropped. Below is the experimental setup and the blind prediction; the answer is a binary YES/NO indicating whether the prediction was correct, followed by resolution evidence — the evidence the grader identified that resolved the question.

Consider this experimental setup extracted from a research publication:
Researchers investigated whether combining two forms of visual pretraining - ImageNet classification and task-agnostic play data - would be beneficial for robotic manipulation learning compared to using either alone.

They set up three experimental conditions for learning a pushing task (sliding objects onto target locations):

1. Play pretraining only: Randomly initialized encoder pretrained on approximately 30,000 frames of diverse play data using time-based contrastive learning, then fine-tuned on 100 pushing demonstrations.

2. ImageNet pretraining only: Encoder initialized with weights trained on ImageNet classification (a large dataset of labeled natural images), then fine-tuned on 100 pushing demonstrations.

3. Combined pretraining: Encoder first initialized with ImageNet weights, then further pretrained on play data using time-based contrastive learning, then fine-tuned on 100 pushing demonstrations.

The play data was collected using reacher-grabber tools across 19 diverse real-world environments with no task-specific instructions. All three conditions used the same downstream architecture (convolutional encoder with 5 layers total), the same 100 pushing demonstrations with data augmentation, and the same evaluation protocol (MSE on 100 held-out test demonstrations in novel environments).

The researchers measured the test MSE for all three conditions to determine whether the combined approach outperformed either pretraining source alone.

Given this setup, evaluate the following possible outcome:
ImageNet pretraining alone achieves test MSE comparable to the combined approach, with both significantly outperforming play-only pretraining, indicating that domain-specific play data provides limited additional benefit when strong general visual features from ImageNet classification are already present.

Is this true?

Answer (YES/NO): NO